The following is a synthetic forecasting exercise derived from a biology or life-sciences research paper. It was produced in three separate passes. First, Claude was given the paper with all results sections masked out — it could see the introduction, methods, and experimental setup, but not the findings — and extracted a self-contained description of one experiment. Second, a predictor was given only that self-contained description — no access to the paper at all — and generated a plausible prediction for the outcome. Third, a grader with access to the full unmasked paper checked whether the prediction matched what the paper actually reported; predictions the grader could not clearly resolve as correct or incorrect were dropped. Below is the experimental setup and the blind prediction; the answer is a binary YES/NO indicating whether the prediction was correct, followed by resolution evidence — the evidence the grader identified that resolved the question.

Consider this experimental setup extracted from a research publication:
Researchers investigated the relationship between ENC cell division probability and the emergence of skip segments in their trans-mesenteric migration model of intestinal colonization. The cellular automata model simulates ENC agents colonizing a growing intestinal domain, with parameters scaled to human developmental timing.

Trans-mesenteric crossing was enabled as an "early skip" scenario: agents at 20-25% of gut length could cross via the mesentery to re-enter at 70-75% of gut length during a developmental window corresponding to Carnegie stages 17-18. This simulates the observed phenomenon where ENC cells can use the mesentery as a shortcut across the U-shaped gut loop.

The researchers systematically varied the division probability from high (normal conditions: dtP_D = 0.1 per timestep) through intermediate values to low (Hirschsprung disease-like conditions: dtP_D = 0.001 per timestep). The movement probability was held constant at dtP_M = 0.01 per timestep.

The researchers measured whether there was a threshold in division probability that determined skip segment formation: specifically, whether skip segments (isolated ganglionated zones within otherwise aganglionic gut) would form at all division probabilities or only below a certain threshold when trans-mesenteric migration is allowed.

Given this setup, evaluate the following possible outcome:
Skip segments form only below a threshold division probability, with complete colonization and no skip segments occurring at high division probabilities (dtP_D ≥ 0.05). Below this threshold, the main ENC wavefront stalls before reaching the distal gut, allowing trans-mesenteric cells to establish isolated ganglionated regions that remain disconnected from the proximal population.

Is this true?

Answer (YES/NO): NO